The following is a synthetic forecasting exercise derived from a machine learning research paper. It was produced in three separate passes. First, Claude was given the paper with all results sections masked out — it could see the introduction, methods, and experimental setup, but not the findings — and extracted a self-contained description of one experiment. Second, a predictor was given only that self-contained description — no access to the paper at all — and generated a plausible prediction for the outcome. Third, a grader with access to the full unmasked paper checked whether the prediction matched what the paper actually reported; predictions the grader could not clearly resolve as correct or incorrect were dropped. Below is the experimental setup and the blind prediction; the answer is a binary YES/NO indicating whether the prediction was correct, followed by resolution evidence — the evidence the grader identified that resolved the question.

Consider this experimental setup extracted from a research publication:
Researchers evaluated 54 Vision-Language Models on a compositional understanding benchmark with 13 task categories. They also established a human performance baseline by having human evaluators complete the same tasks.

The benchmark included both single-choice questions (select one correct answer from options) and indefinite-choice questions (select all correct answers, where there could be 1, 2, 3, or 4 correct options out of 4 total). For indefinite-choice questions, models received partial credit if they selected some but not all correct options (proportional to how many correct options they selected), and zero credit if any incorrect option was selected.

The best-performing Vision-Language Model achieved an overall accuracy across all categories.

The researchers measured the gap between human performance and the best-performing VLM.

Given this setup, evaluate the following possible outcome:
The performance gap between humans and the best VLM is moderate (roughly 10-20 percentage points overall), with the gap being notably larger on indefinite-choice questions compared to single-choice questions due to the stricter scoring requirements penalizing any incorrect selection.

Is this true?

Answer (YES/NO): NO